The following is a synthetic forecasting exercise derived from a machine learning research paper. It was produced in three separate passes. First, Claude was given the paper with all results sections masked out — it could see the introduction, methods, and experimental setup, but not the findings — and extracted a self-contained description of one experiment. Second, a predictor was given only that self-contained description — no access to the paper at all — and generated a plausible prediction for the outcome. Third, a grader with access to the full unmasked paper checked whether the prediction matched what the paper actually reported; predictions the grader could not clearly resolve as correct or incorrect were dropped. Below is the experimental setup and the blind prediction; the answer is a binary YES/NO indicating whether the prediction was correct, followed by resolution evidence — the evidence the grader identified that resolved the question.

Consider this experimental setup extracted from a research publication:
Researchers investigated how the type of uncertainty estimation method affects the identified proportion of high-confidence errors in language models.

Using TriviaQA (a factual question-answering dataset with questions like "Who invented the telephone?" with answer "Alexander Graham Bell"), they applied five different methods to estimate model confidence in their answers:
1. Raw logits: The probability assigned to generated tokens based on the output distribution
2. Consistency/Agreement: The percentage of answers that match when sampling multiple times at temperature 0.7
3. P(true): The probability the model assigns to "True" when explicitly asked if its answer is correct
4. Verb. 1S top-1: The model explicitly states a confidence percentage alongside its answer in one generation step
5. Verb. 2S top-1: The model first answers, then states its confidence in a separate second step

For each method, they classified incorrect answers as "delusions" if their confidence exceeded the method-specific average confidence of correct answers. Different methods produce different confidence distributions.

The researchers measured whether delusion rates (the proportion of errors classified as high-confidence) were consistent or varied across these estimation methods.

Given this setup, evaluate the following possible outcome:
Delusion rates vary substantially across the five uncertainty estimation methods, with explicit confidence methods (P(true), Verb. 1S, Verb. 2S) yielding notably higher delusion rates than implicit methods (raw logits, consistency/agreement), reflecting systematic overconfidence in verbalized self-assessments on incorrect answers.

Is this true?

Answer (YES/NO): YES